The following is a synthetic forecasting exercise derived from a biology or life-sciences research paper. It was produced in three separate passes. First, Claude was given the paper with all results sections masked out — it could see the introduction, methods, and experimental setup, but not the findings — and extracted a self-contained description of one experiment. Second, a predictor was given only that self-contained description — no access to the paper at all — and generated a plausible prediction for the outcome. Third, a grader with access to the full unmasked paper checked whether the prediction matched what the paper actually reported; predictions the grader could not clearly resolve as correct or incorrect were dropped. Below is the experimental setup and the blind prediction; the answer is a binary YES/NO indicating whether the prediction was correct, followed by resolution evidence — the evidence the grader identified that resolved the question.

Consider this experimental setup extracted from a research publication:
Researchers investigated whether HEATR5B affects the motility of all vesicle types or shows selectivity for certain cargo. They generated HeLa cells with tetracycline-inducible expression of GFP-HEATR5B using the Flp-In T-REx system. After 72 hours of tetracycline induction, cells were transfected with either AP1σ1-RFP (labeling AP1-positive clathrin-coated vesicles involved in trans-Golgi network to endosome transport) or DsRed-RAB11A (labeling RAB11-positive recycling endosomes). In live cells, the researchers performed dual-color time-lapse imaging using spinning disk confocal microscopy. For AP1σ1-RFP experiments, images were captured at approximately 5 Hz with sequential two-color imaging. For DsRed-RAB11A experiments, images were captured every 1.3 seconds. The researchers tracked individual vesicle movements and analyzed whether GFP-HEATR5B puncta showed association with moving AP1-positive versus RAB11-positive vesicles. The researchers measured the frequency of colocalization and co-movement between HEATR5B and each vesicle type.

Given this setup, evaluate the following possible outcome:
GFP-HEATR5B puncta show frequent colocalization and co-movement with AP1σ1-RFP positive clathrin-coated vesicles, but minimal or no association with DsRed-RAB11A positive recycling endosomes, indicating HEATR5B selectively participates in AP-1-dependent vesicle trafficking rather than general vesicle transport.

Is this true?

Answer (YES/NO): NO